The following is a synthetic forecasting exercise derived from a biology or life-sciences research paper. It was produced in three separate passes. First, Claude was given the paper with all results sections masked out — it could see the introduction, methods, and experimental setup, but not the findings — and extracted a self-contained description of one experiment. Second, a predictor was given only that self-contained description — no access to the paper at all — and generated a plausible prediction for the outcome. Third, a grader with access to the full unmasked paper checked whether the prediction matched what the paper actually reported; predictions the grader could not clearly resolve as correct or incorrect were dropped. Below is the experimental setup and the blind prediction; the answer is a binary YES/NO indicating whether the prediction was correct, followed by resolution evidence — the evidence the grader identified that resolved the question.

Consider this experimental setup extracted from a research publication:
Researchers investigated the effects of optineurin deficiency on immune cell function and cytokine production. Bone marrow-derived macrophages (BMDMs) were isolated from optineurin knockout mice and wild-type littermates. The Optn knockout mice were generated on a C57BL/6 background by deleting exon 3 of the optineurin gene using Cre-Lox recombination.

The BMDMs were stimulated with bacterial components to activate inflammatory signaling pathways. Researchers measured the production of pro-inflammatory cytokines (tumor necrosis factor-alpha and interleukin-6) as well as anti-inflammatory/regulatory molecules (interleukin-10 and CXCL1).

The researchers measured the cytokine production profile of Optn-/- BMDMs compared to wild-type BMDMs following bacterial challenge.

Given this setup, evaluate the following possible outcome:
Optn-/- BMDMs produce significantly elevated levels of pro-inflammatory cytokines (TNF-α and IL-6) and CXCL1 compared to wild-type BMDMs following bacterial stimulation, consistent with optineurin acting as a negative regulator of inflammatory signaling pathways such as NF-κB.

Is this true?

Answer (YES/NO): NO